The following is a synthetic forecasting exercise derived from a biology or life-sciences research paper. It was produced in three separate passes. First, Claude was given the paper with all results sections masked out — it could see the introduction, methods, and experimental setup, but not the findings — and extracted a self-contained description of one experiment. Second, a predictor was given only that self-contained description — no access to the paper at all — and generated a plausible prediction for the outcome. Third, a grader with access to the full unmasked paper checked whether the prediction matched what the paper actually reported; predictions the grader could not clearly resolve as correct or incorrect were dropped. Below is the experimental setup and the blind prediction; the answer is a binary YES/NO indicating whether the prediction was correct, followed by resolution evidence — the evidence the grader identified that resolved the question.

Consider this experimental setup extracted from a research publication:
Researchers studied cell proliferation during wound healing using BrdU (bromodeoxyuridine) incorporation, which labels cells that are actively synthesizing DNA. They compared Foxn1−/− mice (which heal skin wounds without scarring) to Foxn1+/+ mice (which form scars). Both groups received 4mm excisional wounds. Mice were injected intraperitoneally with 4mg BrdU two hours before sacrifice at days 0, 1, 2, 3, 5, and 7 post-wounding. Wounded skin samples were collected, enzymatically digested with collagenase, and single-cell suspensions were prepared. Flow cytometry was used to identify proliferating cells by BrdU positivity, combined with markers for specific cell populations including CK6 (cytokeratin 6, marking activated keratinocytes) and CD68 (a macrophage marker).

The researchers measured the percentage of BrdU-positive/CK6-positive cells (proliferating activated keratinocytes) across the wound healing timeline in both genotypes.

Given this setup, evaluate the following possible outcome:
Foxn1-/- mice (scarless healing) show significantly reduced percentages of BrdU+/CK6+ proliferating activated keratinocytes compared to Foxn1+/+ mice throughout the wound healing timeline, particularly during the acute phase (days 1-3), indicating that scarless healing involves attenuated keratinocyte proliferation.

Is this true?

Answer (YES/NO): NO